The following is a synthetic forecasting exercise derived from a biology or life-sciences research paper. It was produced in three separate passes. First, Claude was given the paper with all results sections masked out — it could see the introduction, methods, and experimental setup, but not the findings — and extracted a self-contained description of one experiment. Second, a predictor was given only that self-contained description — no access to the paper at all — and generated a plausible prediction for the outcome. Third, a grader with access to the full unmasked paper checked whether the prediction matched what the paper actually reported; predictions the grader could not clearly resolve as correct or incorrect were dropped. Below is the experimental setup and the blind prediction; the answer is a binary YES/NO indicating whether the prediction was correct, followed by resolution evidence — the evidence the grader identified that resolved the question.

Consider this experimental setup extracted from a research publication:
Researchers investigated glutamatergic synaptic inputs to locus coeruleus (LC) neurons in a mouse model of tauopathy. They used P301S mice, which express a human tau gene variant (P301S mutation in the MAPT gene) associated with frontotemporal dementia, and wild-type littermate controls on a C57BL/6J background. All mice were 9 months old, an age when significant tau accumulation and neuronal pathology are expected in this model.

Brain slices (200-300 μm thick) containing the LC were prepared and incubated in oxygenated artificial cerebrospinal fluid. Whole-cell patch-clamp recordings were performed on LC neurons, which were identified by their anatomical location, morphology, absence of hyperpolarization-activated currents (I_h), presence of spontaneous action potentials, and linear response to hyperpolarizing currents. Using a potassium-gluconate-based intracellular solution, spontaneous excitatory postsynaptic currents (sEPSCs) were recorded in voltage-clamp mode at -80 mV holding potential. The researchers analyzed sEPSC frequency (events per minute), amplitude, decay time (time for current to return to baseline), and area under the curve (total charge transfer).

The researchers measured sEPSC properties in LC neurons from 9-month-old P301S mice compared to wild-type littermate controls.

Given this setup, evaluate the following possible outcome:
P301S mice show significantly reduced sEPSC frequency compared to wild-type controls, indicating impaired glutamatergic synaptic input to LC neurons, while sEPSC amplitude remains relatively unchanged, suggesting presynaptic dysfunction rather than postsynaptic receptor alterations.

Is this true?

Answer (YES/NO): NO